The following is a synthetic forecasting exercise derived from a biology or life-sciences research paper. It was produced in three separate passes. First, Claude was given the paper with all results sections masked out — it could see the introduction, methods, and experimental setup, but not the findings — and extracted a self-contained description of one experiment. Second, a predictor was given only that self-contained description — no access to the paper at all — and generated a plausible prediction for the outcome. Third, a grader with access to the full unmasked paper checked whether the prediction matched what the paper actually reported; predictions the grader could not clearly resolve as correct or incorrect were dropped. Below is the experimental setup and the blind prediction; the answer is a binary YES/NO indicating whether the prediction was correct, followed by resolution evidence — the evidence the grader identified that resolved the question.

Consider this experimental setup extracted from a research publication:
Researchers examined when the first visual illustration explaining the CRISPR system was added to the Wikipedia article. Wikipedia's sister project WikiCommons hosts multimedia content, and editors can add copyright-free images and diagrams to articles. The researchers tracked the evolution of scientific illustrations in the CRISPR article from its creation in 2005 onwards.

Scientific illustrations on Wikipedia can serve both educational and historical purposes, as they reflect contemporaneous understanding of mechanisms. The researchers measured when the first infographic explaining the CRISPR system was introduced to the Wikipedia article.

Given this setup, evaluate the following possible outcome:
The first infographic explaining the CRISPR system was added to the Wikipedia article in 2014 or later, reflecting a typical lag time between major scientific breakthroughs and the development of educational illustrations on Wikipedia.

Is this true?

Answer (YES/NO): NO